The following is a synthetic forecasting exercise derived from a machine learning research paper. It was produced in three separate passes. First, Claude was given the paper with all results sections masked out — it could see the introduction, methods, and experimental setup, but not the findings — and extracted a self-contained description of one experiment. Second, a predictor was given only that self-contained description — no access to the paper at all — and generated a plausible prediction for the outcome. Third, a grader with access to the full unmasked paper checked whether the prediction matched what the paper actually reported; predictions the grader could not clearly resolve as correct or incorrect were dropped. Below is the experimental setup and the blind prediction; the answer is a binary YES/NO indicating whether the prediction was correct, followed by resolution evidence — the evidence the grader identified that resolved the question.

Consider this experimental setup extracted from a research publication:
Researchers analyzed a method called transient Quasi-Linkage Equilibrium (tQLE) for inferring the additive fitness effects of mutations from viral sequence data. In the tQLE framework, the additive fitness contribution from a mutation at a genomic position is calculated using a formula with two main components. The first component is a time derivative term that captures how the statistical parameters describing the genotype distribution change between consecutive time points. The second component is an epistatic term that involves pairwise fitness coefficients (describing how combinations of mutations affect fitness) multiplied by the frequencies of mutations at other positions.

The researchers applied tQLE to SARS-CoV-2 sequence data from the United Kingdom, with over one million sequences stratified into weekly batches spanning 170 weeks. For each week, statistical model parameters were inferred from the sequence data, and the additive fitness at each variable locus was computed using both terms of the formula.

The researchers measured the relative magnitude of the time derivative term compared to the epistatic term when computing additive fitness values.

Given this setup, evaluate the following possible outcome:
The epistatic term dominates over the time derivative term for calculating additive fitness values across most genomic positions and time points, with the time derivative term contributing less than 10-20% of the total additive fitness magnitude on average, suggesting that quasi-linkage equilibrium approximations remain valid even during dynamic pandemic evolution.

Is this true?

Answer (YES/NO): YES